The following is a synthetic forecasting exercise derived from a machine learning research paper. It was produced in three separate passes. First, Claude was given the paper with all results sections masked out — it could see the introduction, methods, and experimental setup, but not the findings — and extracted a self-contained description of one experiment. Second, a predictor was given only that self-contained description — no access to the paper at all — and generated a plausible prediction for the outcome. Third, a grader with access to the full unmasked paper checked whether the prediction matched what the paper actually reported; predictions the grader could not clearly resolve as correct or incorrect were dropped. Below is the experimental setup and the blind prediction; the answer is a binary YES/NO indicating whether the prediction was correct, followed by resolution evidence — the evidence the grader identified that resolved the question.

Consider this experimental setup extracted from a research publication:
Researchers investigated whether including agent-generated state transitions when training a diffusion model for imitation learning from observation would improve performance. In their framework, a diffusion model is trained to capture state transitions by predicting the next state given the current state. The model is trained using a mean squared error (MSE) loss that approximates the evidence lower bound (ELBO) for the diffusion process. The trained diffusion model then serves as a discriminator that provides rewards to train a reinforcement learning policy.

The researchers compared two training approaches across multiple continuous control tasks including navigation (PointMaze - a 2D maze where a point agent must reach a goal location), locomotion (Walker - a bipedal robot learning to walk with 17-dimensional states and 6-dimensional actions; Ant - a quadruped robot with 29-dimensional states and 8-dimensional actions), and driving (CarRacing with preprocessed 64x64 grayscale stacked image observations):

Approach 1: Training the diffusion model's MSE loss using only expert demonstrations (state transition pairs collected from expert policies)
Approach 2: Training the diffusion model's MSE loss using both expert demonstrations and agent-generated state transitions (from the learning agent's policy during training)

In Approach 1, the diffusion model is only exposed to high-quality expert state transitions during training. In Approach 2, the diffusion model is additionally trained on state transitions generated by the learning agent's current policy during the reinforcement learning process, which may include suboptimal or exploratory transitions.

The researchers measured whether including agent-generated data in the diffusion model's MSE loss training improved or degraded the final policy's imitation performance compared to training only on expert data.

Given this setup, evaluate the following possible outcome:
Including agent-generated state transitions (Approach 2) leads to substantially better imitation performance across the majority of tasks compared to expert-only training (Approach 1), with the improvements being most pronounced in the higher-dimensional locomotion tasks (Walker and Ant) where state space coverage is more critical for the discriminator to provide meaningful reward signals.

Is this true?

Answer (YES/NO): NO